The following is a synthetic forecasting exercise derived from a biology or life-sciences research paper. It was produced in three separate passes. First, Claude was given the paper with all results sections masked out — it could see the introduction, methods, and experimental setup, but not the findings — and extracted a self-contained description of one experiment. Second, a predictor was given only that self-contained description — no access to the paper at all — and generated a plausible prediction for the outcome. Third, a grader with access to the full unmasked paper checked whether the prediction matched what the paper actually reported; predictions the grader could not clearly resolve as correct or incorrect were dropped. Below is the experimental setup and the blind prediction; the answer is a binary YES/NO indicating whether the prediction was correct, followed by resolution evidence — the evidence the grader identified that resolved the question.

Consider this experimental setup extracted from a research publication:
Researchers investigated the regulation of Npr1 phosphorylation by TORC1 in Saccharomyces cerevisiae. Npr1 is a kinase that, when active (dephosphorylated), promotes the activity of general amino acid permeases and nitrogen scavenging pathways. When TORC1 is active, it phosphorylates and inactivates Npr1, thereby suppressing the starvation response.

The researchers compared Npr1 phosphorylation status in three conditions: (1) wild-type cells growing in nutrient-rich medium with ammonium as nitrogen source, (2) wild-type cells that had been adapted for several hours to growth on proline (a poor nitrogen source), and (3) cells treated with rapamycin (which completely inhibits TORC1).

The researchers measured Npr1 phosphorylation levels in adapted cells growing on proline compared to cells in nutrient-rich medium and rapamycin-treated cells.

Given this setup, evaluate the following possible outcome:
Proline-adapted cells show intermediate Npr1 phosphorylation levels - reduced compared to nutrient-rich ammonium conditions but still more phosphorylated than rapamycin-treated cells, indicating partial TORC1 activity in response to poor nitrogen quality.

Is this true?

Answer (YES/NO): NO